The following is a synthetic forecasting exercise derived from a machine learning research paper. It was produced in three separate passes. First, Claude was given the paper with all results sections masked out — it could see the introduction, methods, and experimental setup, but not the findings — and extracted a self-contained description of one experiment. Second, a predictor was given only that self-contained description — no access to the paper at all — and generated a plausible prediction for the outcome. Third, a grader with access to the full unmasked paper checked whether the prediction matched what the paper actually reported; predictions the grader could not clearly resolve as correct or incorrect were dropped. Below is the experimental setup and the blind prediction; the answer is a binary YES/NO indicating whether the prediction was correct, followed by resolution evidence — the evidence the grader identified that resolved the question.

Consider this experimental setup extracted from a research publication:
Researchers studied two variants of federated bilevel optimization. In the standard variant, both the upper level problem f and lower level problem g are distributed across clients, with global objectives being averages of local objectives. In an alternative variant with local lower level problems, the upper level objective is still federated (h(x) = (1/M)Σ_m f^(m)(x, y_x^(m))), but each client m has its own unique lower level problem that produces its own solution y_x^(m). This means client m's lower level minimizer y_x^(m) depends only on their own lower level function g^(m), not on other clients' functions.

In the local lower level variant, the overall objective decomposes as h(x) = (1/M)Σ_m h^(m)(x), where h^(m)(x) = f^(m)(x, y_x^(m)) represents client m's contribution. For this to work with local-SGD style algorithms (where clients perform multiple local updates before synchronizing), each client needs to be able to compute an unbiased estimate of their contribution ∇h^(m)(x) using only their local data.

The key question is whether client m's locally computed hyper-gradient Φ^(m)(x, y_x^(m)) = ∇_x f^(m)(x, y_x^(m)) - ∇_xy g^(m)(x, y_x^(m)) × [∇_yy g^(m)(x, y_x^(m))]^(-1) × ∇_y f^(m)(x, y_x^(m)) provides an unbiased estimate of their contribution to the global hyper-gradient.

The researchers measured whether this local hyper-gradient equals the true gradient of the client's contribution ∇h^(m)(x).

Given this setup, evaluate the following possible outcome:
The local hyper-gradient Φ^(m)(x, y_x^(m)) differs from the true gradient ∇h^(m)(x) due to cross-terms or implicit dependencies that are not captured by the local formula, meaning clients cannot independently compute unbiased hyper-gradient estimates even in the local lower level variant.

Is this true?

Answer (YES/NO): NO